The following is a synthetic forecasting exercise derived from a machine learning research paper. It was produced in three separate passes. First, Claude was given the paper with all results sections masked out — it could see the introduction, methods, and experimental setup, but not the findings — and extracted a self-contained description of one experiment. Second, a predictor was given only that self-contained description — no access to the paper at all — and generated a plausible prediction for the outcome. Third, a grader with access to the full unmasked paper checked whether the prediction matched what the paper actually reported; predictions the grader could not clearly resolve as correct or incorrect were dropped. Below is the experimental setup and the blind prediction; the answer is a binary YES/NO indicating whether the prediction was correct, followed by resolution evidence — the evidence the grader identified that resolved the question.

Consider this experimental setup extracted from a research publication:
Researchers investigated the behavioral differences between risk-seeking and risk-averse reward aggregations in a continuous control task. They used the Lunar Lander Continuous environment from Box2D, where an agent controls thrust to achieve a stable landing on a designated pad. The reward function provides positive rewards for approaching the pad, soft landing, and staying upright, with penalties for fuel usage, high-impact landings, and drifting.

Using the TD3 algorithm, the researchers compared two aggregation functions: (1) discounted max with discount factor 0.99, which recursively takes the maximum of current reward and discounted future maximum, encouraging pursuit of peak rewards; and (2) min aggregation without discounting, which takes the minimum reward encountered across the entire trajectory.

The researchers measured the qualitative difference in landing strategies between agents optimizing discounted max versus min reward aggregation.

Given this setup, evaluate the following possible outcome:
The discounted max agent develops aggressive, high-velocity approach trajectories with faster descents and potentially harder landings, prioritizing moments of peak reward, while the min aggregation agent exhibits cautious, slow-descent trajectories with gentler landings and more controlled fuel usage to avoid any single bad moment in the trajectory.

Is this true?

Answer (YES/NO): YES